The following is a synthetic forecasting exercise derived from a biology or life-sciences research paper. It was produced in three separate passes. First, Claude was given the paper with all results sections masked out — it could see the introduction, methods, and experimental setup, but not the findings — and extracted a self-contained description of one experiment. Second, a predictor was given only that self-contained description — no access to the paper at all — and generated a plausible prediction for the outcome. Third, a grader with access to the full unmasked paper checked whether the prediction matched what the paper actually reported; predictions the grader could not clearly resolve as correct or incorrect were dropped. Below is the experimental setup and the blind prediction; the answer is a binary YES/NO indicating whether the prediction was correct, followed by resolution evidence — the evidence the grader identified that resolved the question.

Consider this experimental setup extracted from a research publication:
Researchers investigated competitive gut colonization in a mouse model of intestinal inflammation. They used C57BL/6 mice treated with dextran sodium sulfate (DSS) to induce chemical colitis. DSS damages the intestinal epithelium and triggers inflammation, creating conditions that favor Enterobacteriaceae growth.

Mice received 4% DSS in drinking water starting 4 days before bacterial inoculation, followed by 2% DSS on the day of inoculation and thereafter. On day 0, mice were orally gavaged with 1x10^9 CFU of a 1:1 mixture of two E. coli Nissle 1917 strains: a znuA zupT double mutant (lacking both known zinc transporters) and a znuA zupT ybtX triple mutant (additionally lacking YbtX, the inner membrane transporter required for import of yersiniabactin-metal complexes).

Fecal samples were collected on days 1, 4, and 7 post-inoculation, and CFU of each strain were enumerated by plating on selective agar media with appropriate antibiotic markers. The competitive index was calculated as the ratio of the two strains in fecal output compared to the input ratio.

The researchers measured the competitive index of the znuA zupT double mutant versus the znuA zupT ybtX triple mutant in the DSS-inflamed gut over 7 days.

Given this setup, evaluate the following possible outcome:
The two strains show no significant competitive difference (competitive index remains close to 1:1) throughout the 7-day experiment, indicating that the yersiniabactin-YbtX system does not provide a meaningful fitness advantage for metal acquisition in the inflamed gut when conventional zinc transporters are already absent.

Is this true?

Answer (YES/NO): NO